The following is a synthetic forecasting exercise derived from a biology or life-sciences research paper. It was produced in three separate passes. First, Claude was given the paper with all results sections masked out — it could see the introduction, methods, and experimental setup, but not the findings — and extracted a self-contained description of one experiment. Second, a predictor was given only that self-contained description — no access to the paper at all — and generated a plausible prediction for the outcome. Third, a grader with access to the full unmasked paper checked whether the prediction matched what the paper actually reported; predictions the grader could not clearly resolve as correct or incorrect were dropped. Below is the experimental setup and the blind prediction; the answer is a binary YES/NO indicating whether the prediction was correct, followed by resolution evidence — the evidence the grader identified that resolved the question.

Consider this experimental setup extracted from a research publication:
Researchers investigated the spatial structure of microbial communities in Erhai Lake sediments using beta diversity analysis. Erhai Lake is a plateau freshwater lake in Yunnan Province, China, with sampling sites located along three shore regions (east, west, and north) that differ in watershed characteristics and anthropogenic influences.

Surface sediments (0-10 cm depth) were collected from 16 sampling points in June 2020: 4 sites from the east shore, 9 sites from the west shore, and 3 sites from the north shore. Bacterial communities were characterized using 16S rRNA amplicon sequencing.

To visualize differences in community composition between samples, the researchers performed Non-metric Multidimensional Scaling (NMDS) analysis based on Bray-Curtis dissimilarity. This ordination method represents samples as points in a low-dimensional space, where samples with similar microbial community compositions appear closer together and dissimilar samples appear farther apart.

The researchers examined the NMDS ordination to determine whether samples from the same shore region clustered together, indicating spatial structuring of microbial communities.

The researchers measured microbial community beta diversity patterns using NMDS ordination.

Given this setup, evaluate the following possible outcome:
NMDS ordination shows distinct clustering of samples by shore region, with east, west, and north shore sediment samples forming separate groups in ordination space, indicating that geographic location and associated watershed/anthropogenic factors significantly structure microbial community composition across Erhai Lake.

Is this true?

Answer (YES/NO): NO